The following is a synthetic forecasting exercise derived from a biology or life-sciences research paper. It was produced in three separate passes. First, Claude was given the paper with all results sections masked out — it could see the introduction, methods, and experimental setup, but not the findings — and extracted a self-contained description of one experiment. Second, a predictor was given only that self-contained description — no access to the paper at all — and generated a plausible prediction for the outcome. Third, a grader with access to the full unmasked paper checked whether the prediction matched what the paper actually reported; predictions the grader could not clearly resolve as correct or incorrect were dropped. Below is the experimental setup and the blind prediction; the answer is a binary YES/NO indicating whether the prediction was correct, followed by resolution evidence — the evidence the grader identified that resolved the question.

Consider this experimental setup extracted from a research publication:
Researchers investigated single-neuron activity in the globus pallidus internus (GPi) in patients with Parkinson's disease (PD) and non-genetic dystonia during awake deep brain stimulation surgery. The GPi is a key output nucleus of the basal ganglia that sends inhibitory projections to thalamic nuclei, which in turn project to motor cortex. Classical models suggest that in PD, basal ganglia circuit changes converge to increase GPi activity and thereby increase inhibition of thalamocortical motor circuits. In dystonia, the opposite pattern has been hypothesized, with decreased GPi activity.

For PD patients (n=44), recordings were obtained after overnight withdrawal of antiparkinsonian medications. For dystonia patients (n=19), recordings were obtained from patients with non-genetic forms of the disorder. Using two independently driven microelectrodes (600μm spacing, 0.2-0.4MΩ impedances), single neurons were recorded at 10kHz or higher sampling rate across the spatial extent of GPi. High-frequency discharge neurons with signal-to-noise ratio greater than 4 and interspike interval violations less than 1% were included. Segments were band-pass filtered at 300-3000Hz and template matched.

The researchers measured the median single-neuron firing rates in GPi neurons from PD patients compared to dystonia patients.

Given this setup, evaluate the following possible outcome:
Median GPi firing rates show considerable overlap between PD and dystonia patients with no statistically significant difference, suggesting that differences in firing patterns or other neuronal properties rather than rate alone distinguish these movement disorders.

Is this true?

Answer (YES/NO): NO